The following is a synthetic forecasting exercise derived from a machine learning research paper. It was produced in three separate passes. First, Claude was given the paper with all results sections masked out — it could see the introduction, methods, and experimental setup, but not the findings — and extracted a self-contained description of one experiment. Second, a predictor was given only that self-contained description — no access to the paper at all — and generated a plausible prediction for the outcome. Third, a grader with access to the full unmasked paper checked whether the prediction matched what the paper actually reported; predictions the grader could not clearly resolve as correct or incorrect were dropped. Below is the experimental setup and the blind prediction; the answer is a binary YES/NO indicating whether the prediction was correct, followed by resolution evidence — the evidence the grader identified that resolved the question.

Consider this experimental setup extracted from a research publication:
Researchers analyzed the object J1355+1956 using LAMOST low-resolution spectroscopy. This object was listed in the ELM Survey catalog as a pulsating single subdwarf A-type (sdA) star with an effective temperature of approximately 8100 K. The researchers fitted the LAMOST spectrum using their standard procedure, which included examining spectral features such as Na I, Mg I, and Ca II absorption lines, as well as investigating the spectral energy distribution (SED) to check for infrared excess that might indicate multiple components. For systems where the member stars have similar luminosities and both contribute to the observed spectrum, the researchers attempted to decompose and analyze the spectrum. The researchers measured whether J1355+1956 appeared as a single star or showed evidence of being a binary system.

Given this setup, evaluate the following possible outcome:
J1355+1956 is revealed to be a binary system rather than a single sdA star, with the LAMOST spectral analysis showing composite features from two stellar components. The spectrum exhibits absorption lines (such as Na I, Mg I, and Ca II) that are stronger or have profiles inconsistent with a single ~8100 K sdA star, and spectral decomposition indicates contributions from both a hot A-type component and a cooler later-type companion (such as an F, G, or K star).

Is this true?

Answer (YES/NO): YES